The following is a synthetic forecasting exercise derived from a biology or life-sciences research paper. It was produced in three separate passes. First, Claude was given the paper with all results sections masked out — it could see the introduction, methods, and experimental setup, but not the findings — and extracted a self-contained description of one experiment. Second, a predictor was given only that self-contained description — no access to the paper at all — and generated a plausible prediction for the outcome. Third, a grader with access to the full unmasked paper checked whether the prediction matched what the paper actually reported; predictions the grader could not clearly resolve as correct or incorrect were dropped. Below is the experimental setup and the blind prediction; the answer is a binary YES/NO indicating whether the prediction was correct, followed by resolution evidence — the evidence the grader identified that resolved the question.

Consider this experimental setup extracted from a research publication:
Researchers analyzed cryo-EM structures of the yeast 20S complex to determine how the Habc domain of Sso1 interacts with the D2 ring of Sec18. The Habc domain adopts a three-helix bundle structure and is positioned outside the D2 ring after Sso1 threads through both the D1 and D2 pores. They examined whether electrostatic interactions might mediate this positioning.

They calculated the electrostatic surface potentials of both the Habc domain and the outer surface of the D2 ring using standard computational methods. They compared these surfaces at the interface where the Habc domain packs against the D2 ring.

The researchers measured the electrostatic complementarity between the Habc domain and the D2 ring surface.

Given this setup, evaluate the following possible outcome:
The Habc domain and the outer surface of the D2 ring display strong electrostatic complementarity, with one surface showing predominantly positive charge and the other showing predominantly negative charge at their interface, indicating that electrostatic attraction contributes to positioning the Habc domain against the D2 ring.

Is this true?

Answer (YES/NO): YES